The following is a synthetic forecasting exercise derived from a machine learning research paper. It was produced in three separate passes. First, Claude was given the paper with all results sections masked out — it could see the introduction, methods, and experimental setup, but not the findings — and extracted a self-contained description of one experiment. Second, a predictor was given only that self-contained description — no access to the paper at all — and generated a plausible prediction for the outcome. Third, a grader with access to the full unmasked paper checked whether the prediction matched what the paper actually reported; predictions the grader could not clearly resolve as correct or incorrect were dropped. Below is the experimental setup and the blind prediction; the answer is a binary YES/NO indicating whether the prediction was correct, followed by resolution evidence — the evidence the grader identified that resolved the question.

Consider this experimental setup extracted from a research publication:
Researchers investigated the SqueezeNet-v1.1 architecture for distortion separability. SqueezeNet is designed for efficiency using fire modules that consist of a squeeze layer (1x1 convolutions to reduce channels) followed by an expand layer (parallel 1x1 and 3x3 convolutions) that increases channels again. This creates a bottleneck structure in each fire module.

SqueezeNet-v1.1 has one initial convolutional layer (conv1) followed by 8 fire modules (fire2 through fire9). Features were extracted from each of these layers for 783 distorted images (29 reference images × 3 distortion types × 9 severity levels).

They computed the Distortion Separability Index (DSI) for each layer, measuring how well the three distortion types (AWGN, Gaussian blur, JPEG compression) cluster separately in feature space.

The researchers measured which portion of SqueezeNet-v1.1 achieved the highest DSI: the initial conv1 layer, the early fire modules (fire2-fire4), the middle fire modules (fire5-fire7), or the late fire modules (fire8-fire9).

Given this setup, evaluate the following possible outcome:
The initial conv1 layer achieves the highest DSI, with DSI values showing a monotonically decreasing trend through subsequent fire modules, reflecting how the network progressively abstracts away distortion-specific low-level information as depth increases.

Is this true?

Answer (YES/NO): NO